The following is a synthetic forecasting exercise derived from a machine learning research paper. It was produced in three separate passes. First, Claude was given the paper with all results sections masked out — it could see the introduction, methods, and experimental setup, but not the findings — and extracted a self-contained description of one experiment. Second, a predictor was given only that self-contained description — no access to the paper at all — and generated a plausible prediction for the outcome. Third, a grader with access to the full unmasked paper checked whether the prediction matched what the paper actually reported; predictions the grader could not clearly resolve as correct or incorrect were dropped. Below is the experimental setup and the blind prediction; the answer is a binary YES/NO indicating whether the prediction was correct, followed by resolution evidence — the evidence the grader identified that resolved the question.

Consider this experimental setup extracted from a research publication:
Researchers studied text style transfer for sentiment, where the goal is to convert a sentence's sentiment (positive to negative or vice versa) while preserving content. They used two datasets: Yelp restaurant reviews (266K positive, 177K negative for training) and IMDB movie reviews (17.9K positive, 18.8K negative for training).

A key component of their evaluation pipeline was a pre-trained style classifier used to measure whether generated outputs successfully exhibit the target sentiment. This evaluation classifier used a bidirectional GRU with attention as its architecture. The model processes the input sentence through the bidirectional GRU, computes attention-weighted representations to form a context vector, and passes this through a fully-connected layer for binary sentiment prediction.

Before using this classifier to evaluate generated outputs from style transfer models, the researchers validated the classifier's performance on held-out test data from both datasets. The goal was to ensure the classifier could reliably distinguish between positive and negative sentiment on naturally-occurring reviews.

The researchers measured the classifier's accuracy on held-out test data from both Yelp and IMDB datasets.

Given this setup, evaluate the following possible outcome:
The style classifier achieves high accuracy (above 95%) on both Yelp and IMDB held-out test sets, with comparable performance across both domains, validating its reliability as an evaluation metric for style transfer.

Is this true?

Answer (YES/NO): YES